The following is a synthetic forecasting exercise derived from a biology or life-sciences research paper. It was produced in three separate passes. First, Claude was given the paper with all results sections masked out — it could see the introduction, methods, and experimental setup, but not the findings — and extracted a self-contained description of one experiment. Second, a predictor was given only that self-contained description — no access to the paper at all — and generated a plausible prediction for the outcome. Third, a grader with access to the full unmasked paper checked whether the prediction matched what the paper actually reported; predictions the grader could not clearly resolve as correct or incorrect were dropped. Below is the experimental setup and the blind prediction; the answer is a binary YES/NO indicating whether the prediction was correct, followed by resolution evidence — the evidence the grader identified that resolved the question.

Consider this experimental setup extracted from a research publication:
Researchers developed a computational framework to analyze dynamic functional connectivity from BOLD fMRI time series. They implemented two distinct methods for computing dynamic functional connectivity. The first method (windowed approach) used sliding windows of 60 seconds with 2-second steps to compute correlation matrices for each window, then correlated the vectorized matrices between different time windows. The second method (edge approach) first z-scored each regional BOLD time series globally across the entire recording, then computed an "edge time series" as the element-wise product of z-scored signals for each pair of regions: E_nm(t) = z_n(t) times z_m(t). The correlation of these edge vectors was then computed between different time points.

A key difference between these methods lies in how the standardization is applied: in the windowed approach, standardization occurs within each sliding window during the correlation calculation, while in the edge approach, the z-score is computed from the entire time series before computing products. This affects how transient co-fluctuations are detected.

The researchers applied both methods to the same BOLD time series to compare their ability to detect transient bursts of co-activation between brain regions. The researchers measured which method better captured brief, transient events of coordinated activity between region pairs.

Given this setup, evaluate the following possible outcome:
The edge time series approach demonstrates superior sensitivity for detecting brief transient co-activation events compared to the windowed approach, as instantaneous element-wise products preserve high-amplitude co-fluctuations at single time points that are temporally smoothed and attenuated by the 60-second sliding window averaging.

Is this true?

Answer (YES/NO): YES